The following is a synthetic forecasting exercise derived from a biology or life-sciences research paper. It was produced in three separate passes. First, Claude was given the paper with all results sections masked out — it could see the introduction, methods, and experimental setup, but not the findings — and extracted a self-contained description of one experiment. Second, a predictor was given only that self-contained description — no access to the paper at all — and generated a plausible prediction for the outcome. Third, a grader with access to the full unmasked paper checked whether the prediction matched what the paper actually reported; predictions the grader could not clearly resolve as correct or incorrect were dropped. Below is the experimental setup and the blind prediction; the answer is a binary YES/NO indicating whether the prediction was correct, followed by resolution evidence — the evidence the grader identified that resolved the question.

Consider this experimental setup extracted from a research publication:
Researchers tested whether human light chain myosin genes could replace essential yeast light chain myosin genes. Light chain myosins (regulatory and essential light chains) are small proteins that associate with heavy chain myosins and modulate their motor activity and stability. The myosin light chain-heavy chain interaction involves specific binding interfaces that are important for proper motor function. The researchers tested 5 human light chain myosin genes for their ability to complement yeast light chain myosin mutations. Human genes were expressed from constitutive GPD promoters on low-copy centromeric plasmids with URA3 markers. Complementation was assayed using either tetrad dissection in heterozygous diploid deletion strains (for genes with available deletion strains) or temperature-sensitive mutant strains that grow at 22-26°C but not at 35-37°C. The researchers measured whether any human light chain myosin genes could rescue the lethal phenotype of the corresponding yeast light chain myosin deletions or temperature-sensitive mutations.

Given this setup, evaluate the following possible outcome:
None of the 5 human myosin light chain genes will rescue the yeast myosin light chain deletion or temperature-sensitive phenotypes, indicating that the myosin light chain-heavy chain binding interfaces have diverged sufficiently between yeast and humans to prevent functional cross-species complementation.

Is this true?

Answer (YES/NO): YES